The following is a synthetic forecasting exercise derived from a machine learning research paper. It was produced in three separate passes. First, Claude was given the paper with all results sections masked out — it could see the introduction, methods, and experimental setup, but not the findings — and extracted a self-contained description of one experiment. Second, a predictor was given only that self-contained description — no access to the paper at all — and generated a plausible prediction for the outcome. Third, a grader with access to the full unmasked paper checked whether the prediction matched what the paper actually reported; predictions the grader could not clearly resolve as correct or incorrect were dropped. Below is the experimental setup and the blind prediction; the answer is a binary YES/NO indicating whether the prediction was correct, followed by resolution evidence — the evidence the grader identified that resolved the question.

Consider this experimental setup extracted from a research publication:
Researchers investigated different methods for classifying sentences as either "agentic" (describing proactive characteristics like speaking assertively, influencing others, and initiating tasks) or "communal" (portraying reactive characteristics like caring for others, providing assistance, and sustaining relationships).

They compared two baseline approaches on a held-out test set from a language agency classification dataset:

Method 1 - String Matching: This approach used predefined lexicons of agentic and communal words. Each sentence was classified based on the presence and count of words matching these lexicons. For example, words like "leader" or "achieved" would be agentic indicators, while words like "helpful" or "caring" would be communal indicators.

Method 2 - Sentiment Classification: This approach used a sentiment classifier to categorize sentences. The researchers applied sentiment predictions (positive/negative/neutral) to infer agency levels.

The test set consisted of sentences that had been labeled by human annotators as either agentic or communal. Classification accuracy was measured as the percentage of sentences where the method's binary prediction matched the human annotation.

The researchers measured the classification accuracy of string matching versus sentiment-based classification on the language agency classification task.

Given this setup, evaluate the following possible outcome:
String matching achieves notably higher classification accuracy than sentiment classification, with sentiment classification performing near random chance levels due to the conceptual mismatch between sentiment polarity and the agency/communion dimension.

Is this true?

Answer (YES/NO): NO